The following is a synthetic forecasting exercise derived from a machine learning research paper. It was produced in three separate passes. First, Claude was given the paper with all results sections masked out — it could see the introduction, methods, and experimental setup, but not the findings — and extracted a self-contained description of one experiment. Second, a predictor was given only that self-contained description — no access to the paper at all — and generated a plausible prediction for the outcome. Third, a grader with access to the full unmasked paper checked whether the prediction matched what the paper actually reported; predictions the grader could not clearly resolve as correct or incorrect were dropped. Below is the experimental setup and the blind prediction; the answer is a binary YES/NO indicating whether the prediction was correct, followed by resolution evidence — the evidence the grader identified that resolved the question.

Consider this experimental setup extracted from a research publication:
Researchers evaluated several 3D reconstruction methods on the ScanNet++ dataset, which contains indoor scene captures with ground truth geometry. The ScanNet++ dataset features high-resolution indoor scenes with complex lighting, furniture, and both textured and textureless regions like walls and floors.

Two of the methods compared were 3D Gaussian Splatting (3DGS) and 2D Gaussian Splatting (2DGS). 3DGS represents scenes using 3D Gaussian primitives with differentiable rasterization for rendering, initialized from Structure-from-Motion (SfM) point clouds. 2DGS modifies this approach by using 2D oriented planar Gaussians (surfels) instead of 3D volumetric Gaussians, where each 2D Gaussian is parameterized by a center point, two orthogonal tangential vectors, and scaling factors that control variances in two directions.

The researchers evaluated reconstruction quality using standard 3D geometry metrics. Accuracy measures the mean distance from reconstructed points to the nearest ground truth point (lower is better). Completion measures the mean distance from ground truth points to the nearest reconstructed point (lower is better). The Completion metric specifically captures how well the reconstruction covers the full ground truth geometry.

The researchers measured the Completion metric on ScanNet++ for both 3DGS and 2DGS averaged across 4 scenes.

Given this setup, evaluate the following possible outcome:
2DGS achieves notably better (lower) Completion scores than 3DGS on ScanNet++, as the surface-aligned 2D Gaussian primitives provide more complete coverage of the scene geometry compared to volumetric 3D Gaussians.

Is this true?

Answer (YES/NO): YES